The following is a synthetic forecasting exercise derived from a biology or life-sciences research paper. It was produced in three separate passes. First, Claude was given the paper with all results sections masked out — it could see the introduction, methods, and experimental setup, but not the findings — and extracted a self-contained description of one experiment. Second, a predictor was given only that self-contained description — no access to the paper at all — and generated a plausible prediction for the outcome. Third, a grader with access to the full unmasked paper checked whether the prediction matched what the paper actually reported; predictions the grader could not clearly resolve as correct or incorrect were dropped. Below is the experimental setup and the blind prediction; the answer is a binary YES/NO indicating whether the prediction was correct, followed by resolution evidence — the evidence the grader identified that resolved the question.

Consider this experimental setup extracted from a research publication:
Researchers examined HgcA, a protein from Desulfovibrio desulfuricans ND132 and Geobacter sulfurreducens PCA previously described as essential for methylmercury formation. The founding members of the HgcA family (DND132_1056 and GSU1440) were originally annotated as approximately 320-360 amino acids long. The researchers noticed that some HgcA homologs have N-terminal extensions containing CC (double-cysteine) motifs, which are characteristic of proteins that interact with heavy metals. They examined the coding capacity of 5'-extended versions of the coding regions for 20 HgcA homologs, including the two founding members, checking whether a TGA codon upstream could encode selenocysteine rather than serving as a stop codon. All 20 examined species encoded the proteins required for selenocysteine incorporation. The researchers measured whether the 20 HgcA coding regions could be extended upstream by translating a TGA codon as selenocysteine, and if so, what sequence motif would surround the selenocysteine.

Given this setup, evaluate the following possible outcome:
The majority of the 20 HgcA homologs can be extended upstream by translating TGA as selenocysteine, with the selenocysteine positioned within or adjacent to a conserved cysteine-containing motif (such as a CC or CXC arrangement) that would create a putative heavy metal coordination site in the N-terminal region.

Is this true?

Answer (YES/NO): YES